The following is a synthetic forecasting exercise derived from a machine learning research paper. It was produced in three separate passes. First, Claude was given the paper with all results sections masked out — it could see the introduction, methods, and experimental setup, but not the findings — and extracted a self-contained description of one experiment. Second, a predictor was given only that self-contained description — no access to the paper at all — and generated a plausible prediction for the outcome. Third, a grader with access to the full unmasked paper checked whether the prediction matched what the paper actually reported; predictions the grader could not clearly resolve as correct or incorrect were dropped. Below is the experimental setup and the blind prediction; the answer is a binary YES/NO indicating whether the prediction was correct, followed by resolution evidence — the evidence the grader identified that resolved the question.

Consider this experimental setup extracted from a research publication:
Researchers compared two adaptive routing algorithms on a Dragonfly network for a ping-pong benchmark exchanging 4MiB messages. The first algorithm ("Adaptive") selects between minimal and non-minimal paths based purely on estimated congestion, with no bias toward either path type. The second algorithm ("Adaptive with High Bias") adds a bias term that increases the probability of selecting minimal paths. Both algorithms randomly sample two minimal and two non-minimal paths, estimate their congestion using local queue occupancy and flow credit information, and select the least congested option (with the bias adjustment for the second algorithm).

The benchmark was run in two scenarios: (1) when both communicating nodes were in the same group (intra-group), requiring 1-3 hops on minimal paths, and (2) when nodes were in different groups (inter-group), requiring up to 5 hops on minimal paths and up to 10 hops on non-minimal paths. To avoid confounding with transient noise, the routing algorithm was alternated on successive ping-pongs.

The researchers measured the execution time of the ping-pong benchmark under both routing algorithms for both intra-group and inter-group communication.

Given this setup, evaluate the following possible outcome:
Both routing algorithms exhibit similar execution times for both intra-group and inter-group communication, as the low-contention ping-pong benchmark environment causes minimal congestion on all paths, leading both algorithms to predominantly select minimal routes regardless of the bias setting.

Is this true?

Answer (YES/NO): NO